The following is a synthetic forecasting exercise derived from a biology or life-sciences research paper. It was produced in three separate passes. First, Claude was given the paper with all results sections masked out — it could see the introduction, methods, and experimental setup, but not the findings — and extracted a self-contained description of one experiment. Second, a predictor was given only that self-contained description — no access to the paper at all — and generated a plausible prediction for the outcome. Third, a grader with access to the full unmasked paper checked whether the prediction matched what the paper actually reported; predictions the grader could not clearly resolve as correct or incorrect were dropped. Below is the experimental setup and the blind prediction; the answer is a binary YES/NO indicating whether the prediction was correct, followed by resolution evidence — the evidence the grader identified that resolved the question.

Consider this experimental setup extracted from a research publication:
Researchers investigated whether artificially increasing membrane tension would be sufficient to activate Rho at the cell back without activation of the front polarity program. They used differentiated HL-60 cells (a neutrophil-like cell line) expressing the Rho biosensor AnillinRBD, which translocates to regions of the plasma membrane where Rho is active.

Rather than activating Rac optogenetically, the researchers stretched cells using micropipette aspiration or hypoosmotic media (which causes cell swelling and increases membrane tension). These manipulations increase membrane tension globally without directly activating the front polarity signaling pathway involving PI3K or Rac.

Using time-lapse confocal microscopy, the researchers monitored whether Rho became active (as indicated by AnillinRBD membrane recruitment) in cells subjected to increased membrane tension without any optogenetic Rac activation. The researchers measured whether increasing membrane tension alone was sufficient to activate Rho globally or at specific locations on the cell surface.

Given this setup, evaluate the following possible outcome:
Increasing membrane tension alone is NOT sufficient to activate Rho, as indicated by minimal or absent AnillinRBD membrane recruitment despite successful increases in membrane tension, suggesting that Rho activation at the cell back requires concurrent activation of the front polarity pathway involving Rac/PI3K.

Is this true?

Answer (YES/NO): NO